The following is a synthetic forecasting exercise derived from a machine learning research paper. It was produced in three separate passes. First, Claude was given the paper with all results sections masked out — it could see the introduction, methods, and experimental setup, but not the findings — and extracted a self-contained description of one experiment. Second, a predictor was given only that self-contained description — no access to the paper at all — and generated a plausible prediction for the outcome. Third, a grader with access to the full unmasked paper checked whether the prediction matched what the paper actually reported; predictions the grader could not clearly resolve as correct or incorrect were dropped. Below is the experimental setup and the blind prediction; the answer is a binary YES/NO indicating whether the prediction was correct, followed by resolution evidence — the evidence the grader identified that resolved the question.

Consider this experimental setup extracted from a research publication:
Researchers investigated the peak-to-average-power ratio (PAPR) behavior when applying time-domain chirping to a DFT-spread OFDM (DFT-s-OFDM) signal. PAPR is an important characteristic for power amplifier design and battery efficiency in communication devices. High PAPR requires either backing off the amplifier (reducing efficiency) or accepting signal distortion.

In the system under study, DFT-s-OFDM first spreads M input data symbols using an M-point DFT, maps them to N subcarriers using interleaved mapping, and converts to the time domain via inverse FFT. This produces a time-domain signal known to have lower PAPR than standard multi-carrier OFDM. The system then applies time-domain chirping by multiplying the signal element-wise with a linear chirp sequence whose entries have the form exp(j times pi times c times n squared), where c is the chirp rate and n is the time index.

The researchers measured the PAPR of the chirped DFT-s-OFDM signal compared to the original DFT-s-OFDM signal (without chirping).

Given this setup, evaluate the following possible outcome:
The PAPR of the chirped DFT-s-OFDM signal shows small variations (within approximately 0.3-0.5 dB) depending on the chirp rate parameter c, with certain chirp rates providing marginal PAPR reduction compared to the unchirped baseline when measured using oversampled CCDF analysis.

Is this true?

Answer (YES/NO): NO